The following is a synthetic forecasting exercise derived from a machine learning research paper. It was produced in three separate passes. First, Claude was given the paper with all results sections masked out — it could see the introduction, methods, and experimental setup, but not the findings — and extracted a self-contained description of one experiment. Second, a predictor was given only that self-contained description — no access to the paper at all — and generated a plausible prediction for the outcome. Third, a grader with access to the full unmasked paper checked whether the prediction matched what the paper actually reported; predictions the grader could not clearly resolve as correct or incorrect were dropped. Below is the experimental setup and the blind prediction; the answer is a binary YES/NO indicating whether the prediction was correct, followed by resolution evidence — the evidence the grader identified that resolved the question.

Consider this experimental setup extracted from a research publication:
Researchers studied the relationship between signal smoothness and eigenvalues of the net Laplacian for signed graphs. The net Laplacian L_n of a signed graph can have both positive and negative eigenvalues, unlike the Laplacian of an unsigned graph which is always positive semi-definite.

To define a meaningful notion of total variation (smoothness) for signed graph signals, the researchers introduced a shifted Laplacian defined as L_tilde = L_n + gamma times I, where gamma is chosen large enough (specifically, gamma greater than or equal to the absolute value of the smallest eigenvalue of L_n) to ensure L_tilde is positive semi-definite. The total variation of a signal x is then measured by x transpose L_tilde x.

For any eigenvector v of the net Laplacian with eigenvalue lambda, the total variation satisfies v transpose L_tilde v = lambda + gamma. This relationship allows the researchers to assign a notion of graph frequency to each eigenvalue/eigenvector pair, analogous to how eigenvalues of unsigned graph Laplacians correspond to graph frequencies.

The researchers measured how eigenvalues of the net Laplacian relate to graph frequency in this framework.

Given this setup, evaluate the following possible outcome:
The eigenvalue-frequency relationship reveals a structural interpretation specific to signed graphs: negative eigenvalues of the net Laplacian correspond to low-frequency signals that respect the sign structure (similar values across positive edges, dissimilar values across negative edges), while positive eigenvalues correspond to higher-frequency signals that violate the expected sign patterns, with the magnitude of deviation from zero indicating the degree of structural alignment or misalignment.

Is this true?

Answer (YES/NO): NO